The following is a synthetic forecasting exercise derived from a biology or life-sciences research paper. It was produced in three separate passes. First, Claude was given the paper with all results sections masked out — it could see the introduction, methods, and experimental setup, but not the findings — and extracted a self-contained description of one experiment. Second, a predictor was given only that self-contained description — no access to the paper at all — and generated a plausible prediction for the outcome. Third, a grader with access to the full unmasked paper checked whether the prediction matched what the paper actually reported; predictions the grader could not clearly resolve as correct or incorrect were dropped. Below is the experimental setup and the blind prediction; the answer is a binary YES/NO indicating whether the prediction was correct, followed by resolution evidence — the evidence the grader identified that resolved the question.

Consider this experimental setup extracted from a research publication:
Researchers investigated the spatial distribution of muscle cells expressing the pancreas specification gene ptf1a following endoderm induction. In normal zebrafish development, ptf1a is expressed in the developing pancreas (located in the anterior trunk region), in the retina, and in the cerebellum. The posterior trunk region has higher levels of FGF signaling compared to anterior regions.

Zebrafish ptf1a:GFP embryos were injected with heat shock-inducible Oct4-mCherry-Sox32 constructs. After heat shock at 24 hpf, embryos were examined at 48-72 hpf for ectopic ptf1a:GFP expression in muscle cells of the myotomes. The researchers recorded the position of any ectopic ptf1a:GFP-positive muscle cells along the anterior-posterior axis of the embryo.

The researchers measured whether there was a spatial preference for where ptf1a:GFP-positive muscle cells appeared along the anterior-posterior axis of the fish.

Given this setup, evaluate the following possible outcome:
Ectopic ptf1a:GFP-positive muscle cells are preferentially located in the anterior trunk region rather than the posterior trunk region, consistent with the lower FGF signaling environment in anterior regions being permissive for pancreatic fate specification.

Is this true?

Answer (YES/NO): NO